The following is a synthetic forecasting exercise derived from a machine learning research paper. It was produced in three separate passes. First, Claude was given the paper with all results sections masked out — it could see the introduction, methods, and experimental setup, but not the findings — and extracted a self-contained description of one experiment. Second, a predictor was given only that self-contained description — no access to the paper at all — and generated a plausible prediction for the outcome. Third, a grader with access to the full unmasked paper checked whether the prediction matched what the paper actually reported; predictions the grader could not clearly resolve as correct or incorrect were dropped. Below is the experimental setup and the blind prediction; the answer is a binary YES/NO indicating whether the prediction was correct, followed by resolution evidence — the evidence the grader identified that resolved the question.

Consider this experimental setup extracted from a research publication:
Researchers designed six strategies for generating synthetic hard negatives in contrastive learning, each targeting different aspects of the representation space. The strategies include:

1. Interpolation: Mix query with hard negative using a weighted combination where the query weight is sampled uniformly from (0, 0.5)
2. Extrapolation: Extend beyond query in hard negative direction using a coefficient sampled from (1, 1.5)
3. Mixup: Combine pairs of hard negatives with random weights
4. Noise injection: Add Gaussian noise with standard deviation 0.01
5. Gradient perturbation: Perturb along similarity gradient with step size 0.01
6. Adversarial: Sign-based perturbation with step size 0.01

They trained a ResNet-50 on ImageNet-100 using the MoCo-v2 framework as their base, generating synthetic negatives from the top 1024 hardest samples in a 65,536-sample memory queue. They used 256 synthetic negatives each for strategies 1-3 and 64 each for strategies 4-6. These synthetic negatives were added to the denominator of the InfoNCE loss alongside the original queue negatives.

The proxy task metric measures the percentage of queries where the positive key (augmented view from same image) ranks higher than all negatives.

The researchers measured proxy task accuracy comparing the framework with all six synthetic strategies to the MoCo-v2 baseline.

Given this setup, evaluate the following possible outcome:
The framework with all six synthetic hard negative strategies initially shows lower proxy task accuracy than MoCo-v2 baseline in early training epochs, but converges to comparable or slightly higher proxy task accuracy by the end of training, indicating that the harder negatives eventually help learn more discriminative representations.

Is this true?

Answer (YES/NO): NO